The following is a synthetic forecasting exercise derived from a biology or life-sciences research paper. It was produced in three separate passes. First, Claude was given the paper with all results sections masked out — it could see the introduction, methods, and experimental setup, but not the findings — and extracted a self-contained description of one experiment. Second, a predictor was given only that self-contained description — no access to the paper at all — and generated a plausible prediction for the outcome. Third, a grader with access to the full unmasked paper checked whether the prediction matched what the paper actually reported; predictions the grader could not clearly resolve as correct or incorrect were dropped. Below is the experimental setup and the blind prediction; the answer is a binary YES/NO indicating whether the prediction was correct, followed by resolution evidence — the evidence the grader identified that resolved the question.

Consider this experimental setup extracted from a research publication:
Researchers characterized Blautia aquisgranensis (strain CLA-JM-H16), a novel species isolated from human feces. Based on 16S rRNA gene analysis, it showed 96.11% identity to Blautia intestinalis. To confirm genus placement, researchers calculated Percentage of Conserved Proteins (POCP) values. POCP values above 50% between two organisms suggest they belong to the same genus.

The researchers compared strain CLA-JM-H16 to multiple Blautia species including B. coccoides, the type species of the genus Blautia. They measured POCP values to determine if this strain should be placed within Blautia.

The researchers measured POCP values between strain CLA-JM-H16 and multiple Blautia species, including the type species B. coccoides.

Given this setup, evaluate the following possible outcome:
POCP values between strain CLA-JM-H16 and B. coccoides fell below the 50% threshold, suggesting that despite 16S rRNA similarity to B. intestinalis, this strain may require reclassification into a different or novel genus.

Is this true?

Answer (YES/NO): YES